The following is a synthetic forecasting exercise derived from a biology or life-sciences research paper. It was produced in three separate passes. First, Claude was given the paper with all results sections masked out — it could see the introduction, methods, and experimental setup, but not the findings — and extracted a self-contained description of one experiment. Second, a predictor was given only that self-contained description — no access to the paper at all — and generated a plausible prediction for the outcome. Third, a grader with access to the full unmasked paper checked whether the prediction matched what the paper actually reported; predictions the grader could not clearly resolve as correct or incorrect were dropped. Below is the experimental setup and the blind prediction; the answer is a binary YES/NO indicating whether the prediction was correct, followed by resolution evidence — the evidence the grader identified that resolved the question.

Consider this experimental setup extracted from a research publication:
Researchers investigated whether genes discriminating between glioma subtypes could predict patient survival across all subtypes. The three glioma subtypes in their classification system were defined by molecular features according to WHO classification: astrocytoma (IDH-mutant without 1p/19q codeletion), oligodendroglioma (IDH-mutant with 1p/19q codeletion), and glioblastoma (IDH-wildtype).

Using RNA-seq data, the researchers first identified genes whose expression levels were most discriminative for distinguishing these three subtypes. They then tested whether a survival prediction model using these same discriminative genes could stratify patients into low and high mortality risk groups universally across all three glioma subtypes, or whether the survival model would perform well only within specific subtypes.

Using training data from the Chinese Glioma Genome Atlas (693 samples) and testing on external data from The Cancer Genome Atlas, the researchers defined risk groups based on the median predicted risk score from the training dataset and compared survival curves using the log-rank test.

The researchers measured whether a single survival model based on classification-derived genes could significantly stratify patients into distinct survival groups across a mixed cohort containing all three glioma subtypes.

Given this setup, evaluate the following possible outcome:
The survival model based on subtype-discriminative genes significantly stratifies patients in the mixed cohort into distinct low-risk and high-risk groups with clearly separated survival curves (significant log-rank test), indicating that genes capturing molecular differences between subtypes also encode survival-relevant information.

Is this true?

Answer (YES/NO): YES